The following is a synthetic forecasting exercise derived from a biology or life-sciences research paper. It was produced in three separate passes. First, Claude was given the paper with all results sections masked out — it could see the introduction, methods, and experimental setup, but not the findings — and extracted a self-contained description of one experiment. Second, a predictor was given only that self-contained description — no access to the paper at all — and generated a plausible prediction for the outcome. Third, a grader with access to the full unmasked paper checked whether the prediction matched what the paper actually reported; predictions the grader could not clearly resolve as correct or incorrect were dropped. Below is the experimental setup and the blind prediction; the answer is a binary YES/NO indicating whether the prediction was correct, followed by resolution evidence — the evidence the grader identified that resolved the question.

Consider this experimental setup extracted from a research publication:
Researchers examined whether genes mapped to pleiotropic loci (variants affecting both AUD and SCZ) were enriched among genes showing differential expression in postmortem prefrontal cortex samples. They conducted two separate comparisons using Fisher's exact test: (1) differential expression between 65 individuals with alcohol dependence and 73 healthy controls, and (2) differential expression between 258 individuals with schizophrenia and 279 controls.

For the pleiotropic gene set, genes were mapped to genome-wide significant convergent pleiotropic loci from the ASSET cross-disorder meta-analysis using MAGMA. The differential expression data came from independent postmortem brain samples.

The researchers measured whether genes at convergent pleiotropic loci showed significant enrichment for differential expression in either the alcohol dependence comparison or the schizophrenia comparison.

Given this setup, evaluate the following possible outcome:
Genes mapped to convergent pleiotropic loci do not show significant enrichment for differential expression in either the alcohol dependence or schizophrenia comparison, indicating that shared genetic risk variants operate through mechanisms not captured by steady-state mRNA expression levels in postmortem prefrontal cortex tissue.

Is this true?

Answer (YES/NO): YES